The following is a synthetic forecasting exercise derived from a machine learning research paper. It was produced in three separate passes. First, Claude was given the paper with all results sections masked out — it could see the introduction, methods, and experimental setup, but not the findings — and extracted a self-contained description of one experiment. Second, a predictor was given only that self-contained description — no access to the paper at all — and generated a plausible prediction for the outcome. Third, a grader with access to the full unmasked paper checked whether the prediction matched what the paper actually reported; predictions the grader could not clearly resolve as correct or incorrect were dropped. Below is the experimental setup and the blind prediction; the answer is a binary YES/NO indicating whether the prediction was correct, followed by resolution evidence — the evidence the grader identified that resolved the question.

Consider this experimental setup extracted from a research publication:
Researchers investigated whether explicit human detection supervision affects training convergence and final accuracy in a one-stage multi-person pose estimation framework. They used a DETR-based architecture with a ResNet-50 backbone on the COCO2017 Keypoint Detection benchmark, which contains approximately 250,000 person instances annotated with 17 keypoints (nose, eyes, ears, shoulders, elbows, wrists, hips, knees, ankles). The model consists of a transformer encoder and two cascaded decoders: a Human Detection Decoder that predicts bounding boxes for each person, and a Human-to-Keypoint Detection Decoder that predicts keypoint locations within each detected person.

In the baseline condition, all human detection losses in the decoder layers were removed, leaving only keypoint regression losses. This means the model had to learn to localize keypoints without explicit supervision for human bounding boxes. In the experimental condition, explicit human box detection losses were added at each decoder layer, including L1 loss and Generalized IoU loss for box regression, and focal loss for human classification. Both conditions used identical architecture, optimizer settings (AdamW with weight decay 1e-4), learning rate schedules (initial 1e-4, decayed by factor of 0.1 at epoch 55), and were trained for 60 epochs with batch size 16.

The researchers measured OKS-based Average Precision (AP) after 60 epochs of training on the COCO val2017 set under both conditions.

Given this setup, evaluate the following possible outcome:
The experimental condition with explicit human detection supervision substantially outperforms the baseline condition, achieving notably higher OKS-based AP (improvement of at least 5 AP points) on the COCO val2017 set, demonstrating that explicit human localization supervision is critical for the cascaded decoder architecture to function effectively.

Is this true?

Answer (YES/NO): NO